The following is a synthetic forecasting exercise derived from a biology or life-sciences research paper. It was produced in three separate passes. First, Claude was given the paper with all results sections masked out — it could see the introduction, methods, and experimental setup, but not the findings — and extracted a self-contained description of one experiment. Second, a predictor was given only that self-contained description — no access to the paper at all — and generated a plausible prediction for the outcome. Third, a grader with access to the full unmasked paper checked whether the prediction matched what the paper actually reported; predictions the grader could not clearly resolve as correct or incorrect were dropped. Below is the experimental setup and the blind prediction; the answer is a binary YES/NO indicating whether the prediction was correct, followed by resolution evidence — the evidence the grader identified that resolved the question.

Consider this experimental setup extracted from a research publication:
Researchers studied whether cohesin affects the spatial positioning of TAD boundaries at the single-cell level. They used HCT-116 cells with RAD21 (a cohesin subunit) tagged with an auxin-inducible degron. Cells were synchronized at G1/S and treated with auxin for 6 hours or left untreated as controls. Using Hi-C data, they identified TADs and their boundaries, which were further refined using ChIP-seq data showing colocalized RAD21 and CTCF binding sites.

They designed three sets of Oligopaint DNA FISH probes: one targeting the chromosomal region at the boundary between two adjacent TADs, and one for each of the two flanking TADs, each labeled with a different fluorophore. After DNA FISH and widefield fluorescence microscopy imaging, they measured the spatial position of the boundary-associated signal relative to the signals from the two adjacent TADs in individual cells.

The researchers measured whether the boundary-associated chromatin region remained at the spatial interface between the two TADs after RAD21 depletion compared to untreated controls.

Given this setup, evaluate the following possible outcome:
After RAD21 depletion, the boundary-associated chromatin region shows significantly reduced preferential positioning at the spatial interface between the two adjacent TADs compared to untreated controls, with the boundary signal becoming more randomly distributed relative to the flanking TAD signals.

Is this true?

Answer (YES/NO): YES